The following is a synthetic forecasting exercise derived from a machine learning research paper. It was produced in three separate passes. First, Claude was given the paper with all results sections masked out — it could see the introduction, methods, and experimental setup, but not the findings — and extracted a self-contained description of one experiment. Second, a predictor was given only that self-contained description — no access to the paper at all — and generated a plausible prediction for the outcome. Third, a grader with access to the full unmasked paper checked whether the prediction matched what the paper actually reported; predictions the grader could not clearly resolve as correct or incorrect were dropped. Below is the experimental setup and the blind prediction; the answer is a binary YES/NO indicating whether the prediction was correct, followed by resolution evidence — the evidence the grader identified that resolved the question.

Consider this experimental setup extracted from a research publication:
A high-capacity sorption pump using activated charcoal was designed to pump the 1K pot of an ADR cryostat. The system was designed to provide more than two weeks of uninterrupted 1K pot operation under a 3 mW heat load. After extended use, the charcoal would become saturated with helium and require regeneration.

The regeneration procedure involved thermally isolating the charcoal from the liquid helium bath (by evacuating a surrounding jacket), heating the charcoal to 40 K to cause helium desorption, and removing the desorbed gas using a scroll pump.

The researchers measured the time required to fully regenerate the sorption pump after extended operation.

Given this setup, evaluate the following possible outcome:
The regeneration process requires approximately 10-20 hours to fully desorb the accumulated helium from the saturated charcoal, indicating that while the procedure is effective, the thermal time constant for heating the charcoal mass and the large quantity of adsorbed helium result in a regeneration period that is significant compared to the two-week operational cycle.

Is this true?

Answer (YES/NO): NO